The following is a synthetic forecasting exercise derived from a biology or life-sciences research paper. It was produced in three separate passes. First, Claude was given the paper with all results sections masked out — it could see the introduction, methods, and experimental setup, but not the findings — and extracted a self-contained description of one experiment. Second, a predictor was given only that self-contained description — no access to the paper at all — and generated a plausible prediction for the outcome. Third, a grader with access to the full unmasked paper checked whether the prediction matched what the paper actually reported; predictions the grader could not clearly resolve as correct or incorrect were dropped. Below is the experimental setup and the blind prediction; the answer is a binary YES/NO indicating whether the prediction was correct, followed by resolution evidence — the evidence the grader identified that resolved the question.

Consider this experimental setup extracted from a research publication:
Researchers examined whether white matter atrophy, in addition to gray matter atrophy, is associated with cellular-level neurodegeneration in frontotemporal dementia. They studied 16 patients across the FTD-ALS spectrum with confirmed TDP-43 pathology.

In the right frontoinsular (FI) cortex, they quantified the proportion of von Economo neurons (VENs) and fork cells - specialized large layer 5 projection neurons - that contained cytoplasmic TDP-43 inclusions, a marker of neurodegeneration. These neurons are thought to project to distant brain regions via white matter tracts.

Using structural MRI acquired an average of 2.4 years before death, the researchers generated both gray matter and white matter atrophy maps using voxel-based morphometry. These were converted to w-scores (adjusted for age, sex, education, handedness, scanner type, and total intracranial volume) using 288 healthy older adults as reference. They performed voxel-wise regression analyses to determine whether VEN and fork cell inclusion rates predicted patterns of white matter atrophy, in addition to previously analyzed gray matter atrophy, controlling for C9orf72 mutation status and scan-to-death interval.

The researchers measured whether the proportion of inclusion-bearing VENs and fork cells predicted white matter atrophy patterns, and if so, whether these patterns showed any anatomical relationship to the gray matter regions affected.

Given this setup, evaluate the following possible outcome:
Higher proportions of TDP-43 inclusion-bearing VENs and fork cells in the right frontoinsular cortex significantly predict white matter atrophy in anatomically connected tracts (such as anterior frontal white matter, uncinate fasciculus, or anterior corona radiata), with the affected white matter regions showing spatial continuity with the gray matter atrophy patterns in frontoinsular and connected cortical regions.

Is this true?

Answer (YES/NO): YES